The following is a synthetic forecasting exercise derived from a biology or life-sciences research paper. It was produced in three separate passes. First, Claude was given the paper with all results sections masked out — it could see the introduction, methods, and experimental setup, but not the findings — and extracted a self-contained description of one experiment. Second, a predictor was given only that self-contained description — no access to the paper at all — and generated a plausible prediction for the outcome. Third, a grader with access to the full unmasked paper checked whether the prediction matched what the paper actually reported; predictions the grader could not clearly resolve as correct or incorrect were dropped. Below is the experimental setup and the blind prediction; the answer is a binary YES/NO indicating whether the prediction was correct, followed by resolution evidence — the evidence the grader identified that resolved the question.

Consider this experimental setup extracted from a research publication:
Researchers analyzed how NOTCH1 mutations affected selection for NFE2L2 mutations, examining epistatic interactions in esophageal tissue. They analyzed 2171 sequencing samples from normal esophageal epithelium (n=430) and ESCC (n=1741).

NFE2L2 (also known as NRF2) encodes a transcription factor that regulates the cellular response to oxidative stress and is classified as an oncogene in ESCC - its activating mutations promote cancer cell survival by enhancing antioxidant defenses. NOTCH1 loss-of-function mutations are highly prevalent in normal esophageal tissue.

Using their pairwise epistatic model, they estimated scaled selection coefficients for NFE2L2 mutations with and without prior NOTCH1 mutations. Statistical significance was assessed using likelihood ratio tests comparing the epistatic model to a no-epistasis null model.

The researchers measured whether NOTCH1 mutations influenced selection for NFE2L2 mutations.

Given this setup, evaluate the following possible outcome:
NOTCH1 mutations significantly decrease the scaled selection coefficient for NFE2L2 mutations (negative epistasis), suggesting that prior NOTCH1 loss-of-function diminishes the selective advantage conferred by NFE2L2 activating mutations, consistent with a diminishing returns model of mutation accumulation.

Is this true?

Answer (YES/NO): NO